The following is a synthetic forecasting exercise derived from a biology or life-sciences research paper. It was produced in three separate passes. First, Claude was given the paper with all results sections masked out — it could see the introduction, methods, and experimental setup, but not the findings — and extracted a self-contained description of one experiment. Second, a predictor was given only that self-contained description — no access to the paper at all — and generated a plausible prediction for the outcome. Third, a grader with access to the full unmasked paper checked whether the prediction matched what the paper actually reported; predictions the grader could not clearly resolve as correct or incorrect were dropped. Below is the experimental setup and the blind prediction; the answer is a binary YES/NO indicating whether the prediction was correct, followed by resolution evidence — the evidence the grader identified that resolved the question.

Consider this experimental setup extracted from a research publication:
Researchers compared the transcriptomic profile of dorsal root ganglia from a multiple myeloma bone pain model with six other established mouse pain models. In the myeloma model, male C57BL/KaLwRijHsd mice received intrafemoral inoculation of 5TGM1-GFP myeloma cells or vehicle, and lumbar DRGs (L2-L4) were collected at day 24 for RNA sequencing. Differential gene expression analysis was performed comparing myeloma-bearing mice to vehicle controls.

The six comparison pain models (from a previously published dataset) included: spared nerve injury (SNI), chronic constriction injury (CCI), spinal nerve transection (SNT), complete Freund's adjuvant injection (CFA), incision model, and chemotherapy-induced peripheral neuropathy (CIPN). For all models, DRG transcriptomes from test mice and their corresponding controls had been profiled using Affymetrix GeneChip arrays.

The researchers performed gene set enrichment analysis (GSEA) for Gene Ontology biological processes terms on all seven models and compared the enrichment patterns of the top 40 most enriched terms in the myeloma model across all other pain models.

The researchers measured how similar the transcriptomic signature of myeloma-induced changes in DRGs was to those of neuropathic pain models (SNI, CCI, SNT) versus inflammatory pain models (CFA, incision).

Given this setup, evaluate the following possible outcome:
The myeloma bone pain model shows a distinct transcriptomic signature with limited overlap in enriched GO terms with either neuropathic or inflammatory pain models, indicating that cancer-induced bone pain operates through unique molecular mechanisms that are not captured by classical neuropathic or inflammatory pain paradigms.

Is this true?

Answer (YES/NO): NO